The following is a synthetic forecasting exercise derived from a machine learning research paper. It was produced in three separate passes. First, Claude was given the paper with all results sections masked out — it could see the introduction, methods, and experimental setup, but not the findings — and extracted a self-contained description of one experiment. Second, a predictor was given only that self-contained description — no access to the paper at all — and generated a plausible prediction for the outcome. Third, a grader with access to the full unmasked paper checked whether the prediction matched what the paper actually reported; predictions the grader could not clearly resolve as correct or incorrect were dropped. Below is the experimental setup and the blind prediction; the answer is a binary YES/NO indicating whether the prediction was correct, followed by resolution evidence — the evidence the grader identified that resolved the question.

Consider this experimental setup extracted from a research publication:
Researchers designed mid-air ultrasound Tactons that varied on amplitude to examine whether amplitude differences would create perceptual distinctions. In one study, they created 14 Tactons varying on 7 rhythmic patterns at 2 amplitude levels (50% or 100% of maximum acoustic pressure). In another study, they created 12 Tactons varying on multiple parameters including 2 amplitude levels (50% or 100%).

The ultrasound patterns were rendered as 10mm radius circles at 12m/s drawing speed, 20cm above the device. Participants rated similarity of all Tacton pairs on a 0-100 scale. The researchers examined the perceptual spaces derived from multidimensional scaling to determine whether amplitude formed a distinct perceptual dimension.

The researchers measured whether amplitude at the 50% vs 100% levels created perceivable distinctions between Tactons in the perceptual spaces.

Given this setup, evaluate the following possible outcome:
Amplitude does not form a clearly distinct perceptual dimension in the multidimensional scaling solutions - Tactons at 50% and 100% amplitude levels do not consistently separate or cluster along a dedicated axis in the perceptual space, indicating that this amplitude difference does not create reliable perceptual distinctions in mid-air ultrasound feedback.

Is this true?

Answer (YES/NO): NO